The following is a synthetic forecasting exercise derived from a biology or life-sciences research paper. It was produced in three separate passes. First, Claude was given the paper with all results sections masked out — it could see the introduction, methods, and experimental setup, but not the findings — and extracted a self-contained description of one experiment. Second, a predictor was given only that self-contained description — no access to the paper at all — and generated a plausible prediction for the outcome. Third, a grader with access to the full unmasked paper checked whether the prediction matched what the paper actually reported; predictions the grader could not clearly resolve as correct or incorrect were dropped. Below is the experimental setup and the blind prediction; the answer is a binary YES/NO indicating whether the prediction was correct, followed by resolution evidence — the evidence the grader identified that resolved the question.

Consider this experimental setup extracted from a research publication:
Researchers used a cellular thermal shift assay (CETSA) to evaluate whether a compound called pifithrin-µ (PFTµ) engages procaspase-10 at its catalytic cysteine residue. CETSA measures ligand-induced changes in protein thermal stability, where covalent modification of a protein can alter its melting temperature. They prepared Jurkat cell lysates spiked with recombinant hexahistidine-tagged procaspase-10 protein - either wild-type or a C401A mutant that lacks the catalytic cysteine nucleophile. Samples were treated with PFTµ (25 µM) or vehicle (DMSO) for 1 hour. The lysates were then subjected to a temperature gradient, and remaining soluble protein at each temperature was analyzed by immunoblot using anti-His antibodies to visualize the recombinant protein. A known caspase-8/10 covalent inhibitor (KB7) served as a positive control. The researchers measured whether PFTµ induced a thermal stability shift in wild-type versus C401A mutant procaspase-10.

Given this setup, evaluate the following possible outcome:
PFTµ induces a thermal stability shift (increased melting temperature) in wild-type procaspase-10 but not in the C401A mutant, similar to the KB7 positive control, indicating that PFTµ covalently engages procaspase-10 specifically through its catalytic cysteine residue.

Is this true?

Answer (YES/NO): NO